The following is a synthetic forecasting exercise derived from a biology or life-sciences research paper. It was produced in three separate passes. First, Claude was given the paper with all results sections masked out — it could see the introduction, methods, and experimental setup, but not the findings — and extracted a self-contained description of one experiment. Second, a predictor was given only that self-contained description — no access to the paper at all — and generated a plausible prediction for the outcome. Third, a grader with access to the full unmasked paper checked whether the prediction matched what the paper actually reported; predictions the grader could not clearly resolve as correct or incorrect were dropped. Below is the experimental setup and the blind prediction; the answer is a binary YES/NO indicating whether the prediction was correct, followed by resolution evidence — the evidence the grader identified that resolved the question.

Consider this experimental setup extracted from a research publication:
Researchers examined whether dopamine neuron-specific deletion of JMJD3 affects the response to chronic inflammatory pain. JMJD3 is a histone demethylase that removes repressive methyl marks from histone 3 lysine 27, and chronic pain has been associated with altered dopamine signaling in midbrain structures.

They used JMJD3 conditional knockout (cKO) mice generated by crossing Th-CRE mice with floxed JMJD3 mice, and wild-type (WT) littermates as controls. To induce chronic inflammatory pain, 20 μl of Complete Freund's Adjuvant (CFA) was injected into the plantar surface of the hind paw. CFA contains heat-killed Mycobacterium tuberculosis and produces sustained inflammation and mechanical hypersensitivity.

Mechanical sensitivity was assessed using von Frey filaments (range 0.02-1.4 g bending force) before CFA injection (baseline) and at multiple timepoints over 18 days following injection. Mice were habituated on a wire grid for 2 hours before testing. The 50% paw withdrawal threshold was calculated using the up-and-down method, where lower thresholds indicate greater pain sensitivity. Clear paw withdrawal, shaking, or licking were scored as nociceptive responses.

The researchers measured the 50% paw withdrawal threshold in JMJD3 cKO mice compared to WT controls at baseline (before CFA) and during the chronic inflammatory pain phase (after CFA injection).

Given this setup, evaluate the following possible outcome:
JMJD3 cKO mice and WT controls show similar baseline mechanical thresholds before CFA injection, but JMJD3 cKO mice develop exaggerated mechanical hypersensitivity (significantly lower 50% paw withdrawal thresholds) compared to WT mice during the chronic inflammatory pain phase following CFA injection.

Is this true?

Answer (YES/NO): YES